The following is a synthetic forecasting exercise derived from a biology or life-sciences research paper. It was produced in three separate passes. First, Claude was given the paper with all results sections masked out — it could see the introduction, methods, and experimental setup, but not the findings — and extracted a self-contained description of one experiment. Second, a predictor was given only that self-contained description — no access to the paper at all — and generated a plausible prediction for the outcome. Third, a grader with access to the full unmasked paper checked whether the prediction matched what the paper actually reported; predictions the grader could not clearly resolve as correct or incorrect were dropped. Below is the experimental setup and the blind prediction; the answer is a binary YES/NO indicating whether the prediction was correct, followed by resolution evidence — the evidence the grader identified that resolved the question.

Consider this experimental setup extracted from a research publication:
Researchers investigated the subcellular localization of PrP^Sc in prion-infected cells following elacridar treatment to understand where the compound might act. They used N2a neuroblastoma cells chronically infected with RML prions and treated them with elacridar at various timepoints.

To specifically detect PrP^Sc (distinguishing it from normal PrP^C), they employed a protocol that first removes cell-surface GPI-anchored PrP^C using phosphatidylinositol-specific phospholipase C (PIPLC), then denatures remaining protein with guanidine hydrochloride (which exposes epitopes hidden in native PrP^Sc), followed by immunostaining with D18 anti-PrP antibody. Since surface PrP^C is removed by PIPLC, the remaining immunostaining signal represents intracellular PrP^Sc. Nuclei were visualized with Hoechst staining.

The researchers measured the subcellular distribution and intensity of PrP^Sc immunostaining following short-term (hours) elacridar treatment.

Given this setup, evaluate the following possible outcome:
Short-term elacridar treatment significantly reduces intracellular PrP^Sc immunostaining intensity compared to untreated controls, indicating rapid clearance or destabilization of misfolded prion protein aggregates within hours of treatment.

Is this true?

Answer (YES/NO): NO